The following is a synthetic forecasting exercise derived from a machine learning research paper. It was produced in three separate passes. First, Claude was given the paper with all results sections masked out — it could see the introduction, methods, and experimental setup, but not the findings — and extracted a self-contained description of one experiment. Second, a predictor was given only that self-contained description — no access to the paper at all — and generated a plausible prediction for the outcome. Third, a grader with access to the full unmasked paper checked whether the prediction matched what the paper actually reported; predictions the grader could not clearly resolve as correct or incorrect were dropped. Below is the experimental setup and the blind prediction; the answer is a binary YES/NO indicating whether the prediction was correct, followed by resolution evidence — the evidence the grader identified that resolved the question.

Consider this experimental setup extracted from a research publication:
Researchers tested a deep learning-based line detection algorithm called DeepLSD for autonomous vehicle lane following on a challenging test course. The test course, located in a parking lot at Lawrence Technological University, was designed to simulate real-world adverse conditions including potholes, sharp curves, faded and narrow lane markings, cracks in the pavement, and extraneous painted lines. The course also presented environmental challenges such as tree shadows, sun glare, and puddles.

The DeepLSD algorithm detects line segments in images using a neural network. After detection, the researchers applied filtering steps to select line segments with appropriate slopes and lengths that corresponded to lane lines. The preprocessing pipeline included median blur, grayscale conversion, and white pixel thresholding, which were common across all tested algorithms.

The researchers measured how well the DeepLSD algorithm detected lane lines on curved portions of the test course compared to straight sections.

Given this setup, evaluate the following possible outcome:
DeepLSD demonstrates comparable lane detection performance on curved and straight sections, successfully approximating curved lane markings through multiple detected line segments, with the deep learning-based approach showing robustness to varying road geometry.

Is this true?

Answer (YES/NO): NO